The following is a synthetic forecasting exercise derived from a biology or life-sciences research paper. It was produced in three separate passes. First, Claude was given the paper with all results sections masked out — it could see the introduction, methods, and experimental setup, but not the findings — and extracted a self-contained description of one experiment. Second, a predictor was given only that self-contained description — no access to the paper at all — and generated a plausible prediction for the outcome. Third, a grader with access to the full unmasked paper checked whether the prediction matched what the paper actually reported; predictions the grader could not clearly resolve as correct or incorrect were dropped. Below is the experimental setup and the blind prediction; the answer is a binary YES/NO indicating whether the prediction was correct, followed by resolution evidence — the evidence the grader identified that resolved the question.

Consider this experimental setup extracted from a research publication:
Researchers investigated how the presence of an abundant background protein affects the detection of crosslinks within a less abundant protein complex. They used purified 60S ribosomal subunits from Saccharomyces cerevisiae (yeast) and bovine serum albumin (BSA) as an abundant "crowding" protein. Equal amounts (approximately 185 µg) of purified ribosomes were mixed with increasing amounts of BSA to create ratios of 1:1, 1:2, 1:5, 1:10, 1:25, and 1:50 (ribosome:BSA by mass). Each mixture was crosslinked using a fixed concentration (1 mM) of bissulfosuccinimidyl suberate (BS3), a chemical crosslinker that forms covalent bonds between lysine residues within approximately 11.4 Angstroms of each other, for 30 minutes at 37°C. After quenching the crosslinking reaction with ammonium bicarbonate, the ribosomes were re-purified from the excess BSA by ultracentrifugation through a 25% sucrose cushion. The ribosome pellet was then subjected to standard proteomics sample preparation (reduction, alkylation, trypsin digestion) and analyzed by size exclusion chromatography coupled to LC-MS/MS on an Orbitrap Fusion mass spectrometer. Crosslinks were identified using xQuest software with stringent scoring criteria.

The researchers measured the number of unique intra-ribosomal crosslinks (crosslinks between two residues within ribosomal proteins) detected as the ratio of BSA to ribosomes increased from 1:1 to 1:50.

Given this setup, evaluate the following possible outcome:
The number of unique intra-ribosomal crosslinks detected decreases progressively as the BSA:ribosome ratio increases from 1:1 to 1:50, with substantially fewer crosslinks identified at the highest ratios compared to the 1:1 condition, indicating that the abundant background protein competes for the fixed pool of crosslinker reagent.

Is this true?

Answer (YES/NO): YES